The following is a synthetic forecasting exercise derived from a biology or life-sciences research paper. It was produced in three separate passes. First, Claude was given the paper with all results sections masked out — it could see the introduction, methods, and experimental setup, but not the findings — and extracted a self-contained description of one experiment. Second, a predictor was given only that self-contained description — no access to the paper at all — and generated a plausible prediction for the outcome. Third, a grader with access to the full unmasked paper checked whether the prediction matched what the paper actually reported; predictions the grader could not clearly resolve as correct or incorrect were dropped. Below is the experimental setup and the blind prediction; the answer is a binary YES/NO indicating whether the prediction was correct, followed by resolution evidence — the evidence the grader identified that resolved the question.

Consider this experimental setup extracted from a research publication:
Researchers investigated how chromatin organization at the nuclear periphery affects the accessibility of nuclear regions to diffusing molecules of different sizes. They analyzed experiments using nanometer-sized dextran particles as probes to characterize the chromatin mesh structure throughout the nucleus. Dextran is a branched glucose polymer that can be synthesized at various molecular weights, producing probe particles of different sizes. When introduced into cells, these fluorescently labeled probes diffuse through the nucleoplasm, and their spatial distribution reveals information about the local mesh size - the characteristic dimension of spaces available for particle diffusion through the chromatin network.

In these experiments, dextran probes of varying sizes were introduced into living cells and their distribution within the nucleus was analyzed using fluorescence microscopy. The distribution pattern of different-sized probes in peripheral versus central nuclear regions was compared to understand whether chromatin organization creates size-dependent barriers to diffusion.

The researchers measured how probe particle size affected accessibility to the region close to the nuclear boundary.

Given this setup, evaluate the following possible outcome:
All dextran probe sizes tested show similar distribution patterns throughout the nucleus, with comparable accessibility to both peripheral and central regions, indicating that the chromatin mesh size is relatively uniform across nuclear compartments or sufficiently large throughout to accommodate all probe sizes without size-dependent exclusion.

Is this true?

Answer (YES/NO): NO